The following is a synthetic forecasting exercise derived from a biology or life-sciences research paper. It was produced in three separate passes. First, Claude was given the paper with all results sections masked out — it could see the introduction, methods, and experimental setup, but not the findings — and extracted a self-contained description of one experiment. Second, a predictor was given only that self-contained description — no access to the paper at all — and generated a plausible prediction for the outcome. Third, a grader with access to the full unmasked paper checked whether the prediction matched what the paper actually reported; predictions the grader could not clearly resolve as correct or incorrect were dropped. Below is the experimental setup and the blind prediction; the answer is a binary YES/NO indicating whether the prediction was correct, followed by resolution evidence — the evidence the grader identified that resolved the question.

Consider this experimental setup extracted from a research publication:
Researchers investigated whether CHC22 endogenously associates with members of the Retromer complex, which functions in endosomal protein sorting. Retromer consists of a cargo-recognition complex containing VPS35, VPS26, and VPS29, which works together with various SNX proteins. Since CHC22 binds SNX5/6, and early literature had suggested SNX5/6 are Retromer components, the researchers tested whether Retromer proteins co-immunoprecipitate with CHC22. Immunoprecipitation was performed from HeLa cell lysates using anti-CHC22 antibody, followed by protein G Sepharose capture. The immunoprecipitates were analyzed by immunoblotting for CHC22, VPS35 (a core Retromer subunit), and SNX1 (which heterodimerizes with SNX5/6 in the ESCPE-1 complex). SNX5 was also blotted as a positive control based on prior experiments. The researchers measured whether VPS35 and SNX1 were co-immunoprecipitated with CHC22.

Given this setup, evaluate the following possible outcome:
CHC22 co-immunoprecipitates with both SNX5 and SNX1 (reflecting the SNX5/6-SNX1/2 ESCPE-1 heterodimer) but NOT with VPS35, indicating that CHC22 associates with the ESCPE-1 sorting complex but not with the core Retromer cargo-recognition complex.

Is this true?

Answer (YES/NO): NO